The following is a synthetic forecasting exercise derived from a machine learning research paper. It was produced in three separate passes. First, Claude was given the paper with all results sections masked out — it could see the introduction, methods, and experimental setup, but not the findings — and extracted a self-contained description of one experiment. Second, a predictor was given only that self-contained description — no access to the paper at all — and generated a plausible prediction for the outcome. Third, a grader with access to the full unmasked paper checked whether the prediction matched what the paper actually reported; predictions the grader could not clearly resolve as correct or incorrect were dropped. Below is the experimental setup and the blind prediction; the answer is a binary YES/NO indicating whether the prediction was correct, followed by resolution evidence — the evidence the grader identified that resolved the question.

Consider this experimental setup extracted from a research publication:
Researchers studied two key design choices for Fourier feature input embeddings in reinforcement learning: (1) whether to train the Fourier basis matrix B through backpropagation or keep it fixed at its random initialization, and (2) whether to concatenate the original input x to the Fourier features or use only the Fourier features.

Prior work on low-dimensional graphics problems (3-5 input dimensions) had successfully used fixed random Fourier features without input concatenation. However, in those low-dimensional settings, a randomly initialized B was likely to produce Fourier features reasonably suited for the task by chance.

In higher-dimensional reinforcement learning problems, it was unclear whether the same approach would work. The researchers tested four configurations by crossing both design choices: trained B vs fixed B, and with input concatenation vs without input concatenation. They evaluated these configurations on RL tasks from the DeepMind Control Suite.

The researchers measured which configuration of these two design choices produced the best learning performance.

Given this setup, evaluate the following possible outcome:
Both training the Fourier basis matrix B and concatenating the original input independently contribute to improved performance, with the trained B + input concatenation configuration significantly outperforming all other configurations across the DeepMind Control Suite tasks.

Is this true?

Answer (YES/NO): NO